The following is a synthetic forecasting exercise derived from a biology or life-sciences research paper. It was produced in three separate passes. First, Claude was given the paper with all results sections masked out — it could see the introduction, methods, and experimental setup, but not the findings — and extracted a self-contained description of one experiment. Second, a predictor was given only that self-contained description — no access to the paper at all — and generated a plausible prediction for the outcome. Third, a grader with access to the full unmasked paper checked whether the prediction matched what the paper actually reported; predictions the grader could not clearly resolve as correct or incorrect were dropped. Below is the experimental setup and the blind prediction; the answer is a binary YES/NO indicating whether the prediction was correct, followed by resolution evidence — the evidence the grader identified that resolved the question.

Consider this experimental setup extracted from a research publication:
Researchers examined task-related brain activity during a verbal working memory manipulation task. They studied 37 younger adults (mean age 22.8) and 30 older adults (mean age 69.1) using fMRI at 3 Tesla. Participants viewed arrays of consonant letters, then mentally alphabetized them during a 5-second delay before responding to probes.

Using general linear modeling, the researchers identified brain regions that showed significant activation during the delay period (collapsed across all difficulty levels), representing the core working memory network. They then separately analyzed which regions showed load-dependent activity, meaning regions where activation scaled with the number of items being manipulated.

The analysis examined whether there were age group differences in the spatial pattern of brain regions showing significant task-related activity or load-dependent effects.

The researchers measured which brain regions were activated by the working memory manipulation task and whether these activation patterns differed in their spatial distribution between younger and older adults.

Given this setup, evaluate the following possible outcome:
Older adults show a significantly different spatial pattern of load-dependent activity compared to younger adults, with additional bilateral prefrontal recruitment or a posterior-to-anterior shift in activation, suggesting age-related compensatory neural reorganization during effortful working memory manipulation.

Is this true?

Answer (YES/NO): NO